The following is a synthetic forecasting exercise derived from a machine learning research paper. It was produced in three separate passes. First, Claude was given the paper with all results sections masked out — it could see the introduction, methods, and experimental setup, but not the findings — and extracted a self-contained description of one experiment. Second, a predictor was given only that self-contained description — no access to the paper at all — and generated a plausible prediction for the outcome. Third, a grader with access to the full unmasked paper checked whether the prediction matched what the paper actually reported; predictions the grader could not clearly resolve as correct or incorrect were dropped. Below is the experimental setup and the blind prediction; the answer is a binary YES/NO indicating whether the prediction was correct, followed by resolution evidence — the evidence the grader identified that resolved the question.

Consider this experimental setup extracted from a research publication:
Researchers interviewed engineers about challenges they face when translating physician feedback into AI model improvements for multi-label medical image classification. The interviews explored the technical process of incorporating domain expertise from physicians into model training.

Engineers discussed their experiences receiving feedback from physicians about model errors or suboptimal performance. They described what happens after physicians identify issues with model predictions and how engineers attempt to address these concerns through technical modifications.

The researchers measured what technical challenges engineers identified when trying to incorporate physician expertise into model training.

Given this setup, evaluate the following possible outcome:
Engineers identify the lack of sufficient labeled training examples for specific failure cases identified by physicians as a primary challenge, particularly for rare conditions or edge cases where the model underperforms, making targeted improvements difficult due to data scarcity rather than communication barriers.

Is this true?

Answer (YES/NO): NO